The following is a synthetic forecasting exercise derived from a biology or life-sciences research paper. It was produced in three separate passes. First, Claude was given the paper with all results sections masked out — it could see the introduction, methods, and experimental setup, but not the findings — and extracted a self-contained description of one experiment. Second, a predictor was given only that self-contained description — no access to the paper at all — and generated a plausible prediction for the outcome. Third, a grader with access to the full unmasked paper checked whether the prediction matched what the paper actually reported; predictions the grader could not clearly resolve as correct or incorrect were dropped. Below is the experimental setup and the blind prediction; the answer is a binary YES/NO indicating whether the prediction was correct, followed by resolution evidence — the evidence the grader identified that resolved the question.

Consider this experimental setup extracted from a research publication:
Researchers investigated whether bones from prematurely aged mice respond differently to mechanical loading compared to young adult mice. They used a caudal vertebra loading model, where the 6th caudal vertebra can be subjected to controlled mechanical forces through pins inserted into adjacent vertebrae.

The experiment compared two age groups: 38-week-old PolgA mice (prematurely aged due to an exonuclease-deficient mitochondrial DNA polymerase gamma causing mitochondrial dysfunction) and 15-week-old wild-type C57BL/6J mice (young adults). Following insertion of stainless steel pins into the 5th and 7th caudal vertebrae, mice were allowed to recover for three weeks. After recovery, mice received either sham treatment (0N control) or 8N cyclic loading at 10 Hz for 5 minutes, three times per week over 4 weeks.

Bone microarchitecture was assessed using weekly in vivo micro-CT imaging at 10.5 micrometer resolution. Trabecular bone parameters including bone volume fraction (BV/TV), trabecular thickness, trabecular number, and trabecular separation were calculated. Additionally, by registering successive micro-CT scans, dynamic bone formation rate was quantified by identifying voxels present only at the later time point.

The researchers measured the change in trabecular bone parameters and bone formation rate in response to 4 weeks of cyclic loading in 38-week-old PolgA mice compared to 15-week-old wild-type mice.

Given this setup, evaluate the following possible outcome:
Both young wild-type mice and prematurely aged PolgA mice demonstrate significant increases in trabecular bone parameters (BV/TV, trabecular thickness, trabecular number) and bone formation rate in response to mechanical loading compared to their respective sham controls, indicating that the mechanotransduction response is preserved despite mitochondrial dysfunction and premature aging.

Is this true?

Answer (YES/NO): NO